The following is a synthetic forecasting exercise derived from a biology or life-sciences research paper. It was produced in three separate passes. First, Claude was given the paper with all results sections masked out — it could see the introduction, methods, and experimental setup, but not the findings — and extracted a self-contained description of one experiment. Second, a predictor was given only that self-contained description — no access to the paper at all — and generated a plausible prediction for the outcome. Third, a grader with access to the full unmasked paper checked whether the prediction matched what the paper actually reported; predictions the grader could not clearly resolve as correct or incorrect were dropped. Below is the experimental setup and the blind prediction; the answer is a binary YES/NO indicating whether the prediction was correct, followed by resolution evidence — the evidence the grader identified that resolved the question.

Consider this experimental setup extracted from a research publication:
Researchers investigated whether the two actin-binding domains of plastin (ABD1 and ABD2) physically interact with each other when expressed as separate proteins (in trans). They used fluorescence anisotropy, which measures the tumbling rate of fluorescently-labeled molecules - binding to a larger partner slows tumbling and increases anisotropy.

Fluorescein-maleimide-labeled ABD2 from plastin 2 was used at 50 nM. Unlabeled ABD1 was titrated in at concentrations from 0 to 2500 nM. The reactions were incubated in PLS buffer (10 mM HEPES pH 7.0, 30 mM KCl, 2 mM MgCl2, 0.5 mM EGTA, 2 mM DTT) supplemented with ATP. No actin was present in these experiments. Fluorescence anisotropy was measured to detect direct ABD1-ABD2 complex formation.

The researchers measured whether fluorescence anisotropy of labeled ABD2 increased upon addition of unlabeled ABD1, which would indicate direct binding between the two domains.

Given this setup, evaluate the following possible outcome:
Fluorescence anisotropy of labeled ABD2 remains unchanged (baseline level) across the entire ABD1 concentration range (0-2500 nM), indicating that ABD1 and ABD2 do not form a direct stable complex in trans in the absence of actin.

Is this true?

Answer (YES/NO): NO